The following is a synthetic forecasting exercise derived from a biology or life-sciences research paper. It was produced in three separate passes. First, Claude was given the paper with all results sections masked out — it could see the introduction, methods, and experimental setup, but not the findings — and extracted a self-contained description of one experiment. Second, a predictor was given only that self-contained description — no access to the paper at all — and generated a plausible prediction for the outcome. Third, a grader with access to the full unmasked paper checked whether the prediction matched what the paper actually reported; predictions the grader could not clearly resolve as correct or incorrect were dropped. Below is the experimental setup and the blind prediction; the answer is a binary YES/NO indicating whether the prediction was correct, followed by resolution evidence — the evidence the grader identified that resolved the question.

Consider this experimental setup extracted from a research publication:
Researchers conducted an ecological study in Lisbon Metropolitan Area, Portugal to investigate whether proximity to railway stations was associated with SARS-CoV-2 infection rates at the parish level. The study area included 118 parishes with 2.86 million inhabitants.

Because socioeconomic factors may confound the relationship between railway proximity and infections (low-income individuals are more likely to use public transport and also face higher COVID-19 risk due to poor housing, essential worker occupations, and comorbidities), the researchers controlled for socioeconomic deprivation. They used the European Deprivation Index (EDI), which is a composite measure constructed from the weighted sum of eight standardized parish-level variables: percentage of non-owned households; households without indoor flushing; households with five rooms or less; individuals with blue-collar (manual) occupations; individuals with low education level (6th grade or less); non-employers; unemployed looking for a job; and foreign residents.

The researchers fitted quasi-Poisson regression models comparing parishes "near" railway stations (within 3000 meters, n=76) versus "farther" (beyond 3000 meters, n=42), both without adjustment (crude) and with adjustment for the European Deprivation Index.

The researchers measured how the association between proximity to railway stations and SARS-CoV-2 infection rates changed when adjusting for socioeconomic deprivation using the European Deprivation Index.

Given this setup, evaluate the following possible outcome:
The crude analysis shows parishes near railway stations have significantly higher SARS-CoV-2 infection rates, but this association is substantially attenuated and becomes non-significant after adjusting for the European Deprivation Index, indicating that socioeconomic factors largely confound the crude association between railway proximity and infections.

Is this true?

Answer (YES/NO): NO